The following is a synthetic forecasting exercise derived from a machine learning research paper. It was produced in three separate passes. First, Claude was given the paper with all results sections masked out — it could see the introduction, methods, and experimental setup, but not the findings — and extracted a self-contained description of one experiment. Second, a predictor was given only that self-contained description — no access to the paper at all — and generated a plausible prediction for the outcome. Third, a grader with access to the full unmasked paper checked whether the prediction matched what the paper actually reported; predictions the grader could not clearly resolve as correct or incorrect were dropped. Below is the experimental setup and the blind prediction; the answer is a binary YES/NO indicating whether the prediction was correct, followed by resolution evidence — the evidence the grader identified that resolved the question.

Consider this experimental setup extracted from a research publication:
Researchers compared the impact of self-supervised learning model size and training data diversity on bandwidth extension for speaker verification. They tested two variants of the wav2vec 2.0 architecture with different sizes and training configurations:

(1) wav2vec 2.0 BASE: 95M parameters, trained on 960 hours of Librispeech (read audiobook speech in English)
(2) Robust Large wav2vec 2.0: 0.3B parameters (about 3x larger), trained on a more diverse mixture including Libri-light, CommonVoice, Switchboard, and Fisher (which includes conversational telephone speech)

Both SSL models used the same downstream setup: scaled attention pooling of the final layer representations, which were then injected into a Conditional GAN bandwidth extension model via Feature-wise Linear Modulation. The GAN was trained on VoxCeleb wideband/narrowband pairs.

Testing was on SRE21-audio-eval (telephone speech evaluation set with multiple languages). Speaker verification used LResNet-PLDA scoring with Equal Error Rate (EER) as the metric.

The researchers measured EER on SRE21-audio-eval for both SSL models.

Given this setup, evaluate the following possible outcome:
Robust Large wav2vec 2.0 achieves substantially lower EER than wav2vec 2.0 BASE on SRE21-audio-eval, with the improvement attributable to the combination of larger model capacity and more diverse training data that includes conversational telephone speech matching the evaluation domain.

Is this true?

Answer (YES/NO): NO